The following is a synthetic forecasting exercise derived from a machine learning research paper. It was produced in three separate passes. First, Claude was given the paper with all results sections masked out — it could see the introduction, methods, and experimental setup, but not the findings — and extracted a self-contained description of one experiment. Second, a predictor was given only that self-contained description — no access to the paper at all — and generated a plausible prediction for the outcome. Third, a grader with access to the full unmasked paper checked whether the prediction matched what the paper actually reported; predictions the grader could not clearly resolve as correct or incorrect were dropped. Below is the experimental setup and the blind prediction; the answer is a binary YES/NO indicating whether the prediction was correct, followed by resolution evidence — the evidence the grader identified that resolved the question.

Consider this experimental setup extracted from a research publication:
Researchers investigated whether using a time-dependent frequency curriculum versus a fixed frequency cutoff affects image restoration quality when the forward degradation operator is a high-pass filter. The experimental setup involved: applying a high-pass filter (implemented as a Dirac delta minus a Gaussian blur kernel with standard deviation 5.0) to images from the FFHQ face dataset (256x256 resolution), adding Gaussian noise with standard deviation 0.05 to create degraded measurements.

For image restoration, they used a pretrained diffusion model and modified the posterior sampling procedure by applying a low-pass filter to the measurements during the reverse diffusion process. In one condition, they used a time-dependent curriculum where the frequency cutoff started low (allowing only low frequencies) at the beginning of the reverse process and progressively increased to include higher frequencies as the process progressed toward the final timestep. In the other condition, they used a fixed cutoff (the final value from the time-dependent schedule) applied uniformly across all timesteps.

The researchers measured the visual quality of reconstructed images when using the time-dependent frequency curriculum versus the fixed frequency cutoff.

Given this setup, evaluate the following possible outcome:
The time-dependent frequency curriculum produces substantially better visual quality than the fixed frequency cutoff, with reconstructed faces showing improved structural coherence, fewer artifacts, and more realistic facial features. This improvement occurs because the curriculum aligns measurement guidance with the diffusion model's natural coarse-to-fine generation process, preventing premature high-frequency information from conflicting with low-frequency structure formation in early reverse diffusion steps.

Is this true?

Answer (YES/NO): YES